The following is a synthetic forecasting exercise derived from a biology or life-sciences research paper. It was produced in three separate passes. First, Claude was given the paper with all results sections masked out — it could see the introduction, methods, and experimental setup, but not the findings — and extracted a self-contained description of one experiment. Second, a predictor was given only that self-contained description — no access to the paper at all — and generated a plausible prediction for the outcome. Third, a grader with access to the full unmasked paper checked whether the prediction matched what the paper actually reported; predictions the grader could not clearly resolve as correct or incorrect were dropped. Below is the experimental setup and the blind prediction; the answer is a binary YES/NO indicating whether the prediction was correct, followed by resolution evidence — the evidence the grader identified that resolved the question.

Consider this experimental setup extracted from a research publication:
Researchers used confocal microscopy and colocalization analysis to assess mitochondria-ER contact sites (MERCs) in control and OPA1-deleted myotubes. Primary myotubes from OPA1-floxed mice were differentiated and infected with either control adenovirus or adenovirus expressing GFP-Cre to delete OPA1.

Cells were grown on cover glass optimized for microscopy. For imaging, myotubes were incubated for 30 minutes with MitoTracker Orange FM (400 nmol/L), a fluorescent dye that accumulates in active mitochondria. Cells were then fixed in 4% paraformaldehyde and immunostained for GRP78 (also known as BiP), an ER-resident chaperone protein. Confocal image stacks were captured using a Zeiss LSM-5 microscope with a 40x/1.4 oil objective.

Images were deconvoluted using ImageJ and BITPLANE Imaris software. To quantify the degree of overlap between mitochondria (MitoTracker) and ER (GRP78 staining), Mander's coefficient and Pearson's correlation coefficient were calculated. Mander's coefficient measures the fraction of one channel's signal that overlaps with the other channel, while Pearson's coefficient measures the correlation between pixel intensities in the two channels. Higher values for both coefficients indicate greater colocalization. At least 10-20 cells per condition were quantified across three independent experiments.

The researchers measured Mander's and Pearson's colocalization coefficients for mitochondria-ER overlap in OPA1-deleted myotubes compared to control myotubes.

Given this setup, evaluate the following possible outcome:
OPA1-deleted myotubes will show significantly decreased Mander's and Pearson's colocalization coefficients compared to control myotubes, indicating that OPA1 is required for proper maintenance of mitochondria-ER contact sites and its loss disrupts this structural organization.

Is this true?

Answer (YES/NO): NO